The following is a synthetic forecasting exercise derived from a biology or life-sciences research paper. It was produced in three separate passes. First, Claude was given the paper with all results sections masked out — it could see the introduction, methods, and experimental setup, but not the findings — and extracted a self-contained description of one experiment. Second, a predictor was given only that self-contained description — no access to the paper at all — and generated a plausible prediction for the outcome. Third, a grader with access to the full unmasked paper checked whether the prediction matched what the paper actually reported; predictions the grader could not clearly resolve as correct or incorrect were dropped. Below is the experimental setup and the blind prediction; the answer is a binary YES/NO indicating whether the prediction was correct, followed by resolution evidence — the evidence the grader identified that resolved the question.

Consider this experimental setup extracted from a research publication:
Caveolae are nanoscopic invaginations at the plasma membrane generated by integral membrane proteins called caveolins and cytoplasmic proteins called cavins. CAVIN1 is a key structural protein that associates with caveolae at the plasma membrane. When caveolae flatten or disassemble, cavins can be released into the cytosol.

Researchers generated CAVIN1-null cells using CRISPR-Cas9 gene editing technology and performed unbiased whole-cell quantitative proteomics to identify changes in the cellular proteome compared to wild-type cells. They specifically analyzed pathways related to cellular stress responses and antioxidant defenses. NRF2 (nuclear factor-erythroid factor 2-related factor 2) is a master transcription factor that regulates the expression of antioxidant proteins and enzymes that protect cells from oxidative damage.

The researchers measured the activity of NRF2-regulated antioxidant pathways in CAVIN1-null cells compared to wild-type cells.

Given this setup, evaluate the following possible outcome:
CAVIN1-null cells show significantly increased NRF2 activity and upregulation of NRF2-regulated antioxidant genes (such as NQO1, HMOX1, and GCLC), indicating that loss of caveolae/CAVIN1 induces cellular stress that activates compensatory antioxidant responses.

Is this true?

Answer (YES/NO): YES